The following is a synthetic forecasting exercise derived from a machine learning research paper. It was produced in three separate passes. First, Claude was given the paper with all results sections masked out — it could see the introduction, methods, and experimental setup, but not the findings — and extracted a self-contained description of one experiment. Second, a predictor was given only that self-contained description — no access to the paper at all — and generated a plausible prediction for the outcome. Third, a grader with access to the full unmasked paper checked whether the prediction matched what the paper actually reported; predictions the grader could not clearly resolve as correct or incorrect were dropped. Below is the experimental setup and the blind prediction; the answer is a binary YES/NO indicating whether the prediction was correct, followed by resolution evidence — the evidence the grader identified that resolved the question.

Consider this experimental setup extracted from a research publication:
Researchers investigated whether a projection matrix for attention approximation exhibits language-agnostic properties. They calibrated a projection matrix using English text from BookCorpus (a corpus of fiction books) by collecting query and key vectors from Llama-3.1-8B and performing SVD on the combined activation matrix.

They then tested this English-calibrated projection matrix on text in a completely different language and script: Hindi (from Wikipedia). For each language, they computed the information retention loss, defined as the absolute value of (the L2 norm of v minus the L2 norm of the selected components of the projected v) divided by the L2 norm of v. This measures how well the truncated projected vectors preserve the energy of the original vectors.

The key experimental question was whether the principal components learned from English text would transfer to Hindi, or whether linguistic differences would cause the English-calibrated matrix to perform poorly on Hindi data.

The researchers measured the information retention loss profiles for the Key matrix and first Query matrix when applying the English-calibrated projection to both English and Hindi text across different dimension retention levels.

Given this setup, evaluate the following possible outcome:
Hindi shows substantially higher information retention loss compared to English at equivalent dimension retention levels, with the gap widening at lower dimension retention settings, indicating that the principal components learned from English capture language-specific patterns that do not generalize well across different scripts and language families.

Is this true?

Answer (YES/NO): NO